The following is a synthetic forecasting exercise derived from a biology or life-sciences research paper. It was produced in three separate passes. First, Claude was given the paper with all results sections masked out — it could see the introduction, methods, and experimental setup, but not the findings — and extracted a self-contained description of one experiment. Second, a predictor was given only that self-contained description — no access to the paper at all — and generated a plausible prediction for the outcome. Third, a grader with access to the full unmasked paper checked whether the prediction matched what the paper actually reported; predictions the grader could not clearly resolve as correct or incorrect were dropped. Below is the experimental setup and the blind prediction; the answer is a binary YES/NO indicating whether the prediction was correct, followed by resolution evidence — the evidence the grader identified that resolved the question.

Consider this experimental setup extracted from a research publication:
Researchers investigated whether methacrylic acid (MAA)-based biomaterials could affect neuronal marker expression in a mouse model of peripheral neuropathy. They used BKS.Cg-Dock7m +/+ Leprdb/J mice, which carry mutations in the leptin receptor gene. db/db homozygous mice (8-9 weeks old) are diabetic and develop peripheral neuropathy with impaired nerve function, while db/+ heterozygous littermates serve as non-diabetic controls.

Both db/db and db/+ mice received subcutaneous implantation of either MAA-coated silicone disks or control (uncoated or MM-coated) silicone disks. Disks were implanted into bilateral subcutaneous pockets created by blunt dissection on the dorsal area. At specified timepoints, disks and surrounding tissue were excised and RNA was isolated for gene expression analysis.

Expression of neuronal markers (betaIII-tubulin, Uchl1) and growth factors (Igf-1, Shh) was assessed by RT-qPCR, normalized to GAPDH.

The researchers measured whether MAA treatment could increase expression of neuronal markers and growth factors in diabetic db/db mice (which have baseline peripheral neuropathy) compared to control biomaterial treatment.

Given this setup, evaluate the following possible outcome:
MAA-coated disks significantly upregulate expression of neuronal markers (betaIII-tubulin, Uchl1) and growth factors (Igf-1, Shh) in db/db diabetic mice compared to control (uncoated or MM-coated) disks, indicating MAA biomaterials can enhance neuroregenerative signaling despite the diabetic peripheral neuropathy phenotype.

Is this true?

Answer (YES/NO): NO